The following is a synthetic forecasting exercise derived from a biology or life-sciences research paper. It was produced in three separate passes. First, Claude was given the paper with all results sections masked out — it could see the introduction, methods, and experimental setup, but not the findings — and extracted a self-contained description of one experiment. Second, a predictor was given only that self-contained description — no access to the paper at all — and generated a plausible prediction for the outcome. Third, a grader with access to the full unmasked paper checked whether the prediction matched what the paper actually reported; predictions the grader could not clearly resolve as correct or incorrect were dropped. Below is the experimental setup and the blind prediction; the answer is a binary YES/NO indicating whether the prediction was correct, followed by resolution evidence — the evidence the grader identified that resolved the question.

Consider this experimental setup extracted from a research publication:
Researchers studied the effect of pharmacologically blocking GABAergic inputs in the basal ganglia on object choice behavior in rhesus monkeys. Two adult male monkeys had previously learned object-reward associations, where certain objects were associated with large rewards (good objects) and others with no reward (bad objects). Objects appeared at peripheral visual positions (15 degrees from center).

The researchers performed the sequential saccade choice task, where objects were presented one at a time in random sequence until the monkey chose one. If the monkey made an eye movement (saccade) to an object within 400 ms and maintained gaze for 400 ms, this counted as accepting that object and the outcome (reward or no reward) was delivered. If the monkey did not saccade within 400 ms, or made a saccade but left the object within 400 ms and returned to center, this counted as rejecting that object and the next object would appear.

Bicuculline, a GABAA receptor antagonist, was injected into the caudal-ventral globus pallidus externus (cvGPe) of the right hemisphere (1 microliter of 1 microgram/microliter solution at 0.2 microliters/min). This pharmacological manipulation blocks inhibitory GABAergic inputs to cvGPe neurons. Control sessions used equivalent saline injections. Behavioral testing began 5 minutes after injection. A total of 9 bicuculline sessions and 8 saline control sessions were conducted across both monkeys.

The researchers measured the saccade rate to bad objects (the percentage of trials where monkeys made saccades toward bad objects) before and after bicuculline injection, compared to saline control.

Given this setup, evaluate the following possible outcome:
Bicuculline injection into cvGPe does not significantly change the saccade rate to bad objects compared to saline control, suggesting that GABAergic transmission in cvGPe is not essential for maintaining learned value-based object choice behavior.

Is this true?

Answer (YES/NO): NO